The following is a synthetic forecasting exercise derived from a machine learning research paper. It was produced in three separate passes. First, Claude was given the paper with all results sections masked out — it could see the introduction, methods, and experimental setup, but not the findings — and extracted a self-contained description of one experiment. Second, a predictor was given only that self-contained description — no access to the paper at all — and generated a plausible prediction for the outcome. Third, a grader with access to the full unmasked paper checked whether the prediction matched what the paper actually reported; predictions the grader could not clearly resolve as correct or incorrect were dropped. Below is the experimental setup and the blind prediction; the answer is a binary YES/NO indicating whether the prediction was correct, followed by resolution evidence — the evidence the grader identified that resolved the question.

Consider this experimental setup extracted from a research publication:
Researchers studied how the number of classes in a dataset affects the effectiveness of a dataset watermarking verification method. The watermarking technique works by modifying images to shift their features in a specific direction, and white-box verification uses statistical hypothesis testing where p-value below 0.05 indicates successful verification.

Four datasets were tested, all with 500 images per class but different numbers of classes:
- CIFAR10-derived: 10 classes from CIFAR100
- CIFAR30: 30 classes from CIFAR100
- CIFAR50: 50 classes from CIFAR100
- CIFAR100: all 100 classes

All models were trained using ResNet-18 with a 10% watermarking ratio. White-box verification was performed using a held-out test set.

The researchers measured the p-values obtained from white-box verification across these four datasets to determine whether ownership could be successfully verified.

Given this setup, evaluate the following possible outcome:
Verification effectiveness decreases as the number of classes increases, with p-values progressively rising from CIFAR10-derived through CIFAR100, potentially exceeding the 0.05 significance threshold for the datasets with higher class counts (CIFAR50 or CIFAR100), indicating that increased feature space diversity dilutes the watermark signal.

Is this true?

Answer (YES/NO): NO